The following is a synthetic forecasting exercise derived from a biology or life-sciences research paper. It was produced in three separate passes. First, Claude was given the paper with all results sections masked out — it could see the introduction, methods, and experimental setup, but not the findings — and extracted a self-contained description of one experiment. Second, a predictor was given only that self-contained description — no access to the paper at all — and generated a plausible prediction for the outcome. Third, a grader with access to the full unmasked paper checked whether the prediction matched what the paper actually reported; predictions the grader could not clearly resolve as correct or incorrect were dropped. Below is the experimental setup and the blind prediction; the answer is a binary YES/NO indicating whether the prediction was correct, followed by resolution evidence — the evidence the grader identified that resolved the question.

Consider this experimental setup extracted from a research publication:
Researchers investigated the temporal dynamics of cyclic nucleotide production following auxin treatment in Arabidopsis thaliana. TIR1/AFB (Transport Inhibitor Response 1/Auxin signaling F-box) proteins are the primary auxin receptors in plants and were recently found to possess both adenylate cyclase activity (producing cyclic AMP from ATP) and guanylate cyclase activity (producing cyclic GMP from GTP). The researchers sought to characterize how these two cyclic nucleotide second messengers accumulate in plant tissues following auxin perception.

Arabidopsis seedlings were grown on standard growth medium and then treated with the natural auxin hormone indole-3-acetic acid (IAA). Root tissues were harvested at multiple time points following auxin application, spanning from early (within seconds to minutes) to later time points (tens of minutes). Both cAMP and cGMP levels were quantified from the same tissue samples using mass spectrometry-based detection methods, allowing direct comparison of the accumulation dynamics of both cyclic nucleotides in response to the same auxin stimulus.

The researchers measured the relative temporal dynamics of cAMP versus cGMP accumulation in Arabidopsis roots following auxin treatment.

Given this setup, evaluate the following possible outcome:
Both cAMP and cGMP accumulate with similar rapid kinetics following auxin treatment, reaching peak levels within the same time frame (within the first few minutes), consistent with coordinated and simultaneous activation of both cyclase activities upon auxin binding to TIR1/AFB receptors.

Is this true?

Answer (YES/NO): NO